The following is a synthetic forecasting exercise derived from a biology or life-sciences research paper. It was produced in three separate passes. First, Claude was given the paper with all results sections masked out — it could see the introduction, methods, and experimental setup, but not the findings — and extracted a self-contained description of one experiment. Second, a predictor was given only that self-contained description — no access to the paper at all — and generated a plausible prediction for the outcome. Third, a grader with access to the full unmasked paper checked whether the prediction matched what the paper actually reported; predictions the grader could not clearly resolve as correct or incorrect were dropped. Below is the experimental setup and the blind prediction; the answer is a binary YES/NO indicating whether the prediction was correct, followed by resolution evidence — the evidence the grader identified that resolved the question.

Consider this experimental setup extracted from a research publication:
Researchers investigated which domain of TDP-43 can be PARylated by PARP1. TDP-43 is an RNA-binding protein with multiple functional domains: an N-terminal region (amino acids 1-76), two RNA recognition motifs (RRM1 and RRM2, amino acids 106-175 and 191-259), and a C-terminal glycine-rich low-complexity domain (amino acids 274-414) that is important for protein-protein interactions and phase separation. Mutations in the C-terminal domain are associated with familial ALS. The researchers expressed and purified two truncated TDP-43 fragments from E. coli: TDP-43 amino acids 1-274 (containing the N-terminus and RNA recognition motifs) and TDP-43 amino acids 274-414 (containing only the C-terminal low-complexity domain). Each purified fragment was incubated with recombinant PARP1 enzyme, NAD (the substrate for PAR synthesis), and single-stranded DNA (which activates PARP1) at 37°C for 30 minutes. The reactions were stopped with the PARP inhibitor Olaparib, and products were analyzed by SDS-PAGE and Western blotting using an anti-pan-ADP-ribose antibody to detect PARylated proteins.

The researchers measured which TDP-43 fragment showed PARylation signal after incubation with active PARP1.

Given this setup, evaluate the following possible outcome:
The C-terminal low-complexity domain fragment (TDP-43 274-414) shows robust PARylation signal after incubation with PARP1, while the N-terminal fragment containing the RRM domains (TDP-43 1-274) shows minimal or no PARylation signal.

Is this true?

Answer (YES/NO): NO